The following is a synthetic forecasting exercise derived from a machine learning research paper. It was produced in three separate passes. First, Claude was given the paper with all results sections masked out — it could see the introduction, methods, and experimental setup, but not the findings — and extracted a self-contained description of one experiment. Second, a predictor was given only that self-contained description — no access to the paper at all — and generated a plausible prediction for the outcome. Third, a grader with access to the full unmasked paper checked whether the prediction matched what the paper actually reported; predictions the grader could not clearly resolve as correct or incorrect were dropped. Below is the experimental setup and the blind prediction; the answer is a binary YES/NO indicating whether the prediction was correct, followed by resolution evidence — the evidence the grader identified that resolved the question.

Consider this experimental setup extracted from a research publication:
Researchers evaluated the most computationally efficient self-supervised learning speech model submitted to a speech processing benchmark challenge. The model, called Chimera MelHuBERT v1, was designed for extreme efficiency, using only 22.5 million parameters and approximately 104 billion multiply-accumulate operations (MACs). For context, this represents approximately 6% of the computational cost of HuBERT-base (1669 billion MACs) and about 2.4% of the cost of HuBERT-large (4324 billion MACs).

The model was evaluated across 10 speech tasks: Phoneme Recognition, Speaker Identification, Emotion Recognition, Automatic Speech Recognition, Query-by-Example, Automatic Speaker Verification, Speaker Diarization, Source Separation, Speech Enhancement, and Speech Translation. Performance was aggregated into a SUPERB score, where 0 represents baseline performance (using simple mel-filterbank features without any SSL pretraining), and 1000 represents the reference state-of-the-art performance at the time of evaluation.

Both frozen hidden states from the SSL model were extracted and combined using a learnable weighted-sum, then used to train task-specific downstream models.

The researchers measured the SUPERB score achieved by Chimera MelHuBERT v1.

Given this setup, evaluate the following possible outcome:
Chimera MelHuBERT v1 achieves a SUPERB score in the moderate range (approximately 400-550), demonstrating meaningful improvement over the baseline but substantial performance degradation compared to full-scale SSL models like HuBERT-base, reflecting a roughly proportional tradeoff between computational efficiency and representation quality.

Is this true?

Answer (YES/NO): NO